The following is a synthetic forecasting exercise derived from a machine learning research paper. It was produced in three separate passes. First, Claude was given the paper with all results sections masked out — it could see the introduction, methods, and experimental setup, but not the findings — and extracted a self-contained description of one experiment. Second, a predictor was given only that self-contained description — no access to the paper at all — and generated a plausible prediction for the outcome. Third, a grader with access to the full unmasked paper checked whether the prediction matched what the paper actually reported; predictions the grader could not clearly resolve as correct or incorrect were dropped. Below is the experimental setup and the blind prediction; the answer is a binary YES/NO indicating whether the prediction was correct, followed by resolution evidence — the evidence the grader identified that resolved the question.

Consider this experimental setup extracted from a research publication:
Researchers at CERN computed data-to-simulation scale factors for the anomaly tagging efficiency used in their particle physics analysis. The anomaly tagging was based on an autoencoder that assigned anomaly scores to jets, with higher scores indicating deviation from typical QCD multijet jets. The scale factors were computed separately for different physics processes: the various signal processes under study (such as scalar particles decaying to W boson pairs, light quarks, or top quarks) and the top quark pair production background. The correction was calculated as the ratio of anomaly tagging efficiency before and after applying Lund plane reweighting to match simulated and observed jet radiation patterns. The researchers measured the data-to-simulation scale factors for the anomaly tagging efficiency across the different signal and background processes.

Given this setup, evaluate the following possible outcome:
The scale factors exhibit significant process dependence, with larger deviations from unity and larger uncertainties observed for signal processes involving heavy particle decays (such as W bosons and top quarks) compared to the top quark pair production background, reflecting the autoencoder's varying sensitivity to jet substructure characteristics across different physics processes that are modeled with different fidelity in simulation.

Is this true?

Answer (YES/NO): NO